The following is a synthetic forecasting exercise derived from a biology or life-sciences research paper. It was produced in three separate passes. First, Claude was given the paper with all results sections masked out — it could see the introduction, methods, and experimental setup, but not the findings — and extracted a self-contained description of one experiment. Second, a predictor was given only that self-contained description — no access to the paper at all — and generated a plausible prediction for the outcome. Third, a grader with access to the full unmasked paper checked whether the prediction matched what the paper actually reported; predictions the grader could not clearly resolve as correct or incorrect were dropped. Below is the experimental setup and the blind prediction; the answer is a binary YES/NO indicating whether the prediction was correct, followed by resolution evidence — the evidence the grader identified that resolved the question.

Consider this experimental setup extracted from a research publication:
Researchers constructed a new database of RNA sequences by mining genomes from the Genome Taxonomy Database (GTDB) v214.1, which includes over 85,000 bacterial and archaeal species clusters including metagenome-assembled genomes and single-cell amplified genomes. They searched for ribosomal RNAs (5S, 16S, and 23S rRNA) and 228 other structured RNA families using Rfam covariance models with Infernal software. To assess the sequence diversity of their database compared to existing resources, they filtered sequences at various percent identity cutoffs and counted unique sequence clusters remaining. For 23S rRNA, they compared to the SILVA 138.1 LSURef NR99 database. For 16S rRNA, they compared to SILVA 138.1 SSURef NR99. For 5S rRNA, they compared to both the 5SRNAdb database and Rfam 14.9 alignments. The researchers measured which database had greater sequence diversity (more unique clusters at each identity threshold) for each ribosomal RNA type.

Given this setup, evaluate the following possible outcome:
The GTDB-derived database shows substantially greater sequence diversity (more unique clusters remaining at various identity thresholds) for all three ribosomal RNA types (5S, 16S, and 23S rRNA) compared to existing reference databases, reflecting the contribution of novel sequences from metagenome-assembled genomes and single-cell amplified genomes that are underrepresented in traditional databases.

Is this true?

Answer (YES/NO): NO